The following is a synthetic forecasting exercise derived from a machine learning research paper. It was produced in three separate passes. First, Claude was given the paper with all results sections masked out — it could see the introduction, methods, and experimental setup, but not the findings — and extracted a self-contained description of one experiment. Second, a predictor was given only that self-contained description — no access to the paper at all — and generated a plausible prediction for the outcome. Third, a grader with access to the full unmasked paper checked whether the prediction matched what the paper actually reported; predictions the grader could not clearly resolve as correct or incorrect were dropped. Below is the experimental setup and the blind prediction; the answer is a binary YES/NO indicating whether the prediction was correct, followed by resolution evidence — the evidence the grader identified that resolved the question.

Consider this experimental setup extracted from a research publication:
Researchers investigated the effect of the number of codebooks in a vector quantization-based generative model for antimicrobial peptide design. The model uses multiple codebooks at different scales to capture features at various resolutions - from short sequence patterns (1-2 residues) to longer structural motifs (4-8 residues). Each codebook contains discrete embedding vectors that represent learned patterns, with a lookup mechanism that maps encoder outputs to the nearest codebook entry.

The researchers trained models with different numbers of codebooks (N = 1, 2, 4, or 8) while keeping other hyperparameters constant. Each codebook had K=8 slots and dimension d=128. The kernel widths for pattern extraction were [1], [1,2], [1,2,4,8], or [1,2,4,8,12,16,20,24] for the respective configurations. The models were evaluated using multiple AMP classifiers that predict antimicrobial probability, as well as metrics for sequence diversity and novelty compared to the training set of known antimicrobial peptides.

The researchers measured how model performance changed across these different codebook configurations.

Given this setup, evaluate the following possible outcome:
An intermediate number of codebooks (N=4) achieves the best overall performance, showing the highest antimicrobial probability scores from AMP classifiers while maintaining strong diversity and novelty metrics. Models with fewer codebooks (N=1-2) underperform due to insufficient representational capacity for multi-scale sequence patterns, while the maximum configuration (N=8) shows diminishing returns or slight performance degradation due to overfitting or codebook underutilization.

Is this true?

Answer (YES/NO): NO